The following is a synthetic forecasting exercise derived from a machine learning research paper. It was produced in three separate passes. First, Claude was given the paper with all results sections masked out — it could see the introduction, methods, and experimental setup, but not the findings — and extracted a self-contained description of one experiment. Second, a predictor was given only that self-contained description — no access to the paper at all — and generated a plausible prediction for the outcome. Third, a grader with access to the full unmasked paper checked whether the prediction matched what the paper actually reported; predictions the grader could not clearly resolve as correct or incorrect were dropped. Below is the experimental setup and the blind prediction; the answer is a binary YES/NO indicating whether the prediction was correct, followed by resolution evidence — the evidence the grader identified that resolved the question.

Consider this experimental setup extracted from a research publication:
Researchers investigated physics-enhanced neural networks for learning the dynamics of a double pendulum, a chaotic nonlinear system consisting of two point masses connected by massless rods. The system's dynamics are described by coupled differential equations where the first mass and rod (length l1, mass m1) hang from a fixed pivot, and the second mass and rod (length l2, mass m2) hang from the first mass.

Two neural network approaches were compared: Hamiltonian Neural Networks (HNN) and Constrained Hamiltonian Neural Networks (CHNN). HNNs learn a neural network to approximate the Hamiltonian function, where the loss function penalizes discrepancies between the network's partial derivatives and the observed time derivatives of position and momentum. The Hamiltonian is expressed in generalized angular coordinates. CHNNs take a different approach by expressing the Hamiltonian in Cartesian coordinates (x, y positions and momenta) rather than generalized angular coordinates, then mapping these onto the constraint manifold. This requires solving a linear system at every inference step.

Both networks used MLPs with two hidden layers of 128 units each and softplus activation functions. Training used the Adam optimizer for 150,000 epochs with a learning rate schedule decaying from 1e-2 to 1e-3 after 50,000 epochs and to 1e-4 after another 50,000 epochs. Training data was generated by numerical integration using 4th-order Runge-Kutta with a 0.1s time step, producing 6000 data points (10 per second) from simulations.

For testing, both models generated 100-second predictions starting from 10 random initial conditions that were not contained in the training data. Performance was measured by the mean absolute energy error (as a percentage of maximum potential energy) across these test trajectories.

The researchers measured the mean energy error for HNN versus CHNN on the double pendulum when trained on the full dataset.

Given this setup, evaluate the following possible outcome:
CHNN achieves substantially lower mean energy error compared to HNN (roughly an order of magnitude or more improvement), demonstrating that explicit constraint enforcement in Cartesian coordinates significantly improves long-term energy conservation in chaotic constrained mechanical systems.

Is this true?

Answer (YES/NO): YES